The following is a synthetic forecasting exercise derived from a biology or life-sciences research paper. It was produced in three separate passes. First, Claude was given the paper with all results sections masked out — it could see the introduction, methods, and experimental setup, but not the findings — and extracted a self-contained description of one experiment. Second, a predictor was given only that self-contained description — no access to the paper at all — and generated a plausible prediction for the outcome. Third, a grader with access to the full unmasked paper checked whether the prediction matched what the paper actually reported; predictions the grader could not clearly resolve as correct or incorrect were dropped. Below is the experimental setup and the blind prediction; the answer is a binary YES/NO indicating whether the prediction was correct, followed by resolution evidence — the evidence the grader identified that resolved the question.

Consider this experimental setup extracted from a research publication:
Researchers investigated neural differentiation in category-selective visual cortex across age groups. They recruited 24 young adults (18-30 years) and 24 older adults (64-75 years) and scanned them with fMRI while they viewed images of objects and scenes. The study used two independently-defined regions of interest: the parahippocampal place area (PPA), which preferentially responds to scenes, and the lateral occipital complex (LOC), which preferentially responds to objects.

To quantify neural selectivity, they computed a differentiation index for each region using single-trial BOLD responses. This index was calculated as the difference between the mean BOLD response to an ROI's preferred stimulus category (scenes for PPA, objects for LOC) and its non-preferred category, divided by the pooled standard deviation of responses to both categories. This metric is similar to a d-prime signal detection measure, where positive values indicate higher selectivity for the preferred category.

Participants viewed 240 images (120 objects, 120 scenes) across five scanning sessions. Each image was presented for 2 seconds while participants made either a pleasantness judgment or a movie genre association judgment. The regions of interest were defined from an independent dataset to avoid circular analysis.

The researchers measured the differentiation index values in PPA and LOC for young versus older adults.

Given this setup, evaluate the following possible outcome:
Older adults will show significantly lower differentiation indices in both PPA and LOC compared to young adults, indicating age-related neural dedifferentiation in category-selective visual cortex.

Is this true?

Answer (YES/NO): NO